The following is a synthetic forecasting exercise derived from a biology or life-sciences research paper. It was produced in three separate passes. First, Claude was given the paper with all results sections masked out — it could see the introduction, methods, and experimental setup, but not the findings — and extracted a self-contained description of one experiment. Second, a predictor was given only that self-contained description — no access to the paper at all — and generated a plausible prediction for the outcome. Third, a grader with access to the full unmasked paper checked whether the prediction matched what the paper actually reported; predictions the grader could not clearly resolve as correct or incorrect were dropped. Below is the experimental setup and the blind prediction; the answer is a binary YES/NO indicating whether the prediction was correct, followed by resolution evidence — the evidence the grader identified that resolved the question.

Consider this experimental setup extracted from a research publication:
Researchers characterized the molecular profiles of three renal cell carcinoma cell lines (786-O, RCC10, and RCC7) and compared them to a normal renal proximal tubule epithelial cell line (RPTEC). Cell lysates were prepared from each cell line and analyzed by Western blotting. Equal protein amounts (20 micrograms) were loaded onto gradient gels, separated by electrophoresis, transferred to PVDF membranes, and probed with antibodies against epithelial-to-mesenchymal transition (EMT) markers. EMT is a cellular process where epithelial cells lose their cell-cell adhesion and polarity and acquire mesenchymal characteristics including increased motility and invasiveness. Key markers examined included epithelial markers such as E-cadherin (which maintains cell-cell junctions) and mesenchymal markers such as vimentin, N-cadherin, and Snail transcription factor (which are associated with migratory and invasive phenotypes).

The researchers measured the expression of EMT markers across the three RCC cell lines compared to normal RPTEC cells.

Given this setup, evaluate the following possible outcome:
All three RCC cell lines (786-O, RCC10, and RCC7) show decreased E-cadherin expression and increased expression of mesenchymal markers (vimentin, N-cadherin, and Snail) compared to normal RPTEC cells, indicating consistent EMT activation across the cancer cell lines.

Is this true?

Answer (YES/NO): YES